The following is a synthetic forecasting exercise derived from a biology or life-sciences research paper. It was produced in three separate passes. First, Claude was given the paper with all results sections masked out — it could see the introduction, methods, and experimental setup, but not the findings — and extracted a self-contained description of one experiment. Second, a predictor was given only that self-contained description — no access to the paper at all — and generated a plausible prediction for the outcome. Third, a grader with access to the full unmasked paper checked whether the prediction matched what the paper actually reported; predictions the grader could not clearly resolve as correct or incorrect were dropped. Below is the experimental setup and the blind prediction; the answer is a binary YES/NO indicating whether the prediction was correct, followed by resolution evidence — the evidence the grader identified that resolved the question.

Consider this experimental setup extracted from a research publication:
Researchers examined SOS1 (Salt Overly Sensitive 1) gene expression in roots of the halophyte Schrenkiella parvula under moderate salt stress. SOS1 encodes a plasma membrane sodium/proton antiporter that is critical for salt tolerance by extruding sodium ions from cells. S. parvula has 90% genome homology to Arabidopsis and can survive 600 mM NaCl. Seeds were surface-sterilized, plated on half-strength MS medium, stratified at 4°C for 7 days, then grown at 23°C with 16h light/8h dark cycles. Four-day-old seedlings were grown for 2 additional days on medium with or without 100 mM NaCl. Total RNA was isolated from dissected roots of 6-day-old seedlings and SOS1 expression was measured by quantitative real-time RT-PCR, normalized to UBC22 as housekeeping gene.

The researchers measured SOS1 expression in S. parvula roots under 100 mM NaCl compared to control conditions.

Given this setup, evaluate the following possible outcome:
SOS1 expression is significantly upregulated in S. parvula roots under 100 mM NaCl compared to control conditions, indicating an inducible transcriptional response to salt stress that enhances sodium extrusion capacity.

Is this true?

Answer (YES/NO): YES